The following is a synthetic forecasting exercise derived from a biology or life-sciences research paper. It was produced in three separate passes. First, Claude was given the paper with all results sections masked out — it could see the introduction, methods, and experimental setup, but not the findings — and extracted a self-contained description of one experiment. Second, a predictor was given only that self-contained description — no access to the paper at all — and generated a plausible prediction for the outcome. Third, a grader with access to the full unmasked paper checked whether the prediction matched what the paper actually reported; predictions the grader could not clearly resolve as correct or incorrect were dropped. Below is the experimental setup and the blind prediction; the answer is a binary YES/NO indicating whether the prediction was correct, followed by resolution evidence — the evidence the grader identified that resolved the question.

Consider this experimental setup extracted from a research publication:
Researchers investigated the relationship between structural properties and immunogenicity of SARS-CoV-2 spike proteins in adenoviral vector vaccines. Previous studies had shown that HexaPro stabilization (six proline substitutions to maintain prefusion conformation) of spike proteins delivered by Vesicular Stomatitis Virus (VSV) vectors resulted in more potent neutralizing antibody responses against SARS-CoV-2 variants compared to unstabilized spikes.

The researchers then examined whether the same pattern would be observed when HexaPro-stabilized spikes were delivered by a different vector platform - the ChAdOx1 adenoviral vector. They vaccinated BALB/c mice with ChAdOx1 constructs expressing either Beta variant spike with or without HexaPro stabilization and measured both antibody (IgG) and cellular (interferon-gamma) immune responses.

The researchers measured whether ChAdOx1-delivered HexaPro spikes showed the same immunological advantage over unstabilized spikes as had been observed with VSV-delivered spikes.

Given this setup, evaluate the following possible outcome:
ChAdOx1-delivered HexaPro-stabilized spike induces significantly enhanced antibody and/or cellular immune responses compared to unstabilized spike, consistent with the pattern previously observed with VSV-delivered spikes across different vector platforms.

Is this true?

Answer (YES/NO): NO